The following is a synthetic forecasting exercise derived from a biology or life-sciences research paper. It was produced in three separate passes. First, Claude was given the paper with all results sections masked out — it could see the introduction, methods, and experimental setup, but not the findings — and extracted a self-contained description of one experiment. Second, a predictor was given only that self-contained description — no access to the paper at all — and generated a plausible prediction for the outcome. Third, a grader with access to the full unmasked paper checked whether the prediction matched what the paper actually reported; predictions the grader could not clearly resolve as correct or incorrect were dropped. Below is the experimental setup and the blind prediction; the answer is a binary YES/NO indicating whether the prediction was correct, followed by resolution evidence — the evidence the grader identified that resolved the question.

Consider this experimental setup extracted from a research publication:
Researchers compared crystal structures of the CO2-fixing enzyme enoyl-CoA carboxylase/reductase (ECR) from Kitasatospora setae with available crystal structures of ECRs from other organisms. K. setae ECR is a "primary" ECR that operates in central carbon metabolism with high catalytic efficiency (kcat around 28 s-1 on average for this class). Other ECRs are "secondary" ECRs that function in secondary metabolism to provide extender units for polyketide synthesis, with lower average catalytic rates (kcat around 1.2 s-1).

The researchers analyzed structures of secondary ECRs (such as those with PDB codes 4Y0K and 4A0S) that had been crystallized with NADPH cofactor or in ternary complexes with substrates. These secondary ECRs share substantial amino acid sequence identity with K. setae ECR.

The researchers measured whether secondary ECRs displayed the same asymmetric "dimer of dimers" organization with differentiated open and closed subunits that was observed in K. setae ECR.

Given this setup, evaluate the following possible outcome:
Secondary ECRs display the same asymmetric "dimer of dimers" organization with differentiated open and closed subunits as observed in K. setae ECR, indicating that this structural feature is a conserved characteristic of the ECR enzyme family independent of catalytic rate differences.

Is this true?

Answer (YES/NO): NO